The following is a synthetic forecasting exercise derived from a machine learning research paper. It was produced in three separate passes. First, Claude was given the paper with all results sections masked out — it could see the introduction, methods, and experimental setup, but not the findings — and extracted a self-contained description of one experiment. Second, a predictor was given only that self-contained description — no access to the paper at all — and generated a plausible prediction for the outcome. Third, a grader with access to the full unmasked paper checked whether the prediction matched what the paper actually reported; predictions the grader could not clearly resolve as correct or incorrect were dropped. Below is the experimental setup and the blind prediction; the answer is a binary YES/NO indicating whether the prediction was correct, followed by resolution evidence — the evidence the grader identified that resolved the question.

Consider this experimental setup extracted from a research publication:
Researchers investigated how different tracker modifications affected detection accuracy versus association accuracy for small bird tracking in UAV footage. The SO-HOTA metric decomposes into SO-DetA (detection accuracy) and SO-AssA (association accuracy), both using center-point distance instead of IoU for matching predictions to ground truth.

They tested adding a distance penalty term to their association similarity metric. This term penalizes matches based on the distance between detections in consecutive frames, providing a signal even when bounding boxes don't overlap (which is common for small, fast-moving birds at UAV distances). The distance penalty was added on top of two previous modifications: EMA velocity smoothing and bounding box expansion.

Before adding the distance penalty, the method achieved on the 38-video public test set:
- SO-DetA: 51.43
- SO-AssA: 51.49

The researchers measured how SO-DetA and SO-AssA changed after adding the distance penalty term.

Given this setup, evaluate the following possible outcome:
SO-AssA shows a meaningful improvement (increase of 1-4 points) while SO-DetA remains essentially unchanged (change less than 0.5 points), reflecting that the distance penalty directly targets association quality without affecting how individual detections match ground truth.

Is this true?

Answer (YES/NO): NO